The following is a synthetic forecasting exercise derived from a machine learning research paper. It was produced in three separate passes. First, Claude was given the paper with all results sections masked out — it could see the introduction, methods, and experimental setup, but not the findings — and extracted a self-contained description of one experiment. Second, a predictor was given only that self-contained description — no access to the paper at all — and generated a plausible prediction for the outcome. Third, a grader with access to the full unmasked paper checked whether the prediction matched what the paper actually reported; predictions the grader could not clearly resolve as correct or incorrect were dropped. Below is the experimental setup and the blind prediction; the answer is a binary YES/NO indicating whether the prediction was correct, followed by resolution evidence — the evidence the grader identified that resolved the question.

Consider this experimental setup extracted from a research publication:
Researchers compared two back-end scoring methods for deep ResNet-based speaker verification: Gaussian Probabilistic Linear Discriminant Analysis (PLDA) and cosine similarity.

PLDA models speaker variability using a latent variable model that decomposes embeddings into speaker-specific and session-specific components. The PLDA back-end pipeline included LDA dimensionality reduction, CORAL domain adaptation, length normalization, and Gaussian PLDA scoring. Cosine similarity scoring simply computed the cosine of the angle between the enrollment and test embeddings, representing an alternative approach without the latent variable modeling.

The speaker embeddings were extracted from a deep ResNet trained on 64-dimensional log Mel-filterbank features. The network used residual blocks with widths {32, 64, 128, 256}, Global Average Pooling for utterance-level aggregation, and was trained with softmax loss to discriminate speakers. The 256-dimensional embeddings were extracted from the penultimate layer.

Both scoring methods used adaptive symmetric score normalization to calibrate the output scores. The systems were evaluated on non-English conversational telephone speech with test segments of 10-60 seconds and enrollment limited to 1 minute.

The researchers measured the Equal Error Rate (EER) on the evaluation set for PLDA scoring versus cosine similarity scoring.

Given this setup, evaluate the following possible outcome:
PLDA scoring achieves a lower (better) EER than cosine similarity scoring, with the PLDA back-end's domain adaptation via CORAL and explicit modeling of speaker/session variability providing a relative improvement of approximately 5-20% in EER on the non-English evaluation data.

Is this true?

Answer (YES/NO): NO